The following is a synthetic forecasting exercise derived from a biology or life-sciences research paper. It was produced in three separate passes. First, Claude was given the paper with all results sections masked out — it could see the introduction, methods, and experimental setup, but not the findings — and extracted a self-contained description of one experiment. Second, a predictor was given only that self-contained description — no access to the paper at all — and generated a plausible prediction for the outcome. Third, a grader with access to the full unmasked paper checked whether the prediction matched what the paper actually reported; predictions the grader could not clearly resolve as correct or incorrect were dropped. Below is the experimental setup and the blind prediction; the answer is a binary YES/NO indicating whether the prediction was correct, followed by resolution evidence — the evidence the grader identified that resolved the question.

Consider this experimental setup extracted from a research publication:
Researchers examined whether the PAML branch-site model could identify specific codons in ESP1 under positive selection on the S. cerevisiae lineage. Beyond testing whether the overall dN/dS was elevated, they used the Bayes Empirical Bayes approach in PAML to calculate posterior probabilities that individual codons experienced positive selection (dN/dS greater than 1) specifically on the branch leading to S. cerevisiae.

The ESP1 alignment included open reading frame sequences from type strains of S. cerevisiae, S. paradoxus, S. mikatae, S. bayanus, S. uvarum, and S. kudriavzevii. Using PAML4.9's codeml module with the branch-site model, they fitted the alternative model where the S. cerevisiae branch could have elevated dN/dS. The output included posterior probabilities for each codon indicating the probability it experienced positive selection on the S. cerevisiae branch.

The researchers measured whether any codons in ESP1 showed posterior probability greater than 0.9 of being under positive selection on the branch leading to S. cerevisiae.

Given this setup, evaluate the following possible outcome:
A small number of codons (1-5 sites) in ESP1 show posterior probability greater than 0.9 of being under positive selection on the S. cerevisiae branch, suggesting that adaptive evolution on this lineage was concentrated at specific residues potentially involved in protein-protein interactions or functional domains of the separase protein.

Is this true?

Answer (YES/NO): NO